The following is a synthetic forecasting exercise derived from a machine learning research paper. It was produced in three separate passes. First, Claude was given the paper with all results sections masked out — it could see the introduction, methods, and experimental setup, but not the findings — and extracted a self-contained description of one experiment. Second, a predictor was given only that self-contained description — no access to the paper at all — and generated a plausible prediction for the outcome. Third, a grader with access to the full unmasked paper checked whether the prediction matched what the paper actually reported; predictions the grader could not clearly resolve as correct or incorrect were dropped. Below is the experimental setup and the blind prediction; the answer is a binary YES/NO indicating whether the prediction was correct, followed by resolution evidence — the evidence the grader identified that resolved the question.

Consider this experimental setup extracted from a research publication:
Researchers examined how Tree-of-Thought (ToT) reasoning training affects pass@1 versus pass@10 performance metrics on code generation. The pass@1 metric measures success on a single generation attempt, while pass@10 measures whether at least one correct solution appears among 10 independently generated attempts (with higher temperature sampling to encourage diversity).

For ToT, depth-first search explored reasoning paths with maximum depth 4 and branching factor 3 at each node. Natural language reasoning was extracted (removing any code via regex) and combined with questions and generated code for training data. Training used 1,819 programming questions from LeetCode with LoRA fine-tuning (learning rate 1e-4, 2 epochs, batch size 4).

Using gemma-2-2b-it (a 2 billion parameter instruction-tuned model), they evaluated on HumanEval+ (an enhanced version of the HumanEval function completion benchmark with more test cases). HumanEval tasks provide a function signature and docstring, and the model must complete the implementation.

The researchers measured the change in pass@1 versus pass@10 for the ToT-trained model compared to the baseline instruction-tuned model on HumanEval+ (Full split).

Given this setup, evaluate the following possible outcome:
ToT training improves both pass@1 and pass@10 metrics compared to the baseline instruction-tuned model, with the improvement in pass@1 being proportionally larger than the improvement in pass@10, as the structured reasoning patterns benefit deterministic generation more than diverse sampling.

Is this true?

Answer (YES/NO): NO